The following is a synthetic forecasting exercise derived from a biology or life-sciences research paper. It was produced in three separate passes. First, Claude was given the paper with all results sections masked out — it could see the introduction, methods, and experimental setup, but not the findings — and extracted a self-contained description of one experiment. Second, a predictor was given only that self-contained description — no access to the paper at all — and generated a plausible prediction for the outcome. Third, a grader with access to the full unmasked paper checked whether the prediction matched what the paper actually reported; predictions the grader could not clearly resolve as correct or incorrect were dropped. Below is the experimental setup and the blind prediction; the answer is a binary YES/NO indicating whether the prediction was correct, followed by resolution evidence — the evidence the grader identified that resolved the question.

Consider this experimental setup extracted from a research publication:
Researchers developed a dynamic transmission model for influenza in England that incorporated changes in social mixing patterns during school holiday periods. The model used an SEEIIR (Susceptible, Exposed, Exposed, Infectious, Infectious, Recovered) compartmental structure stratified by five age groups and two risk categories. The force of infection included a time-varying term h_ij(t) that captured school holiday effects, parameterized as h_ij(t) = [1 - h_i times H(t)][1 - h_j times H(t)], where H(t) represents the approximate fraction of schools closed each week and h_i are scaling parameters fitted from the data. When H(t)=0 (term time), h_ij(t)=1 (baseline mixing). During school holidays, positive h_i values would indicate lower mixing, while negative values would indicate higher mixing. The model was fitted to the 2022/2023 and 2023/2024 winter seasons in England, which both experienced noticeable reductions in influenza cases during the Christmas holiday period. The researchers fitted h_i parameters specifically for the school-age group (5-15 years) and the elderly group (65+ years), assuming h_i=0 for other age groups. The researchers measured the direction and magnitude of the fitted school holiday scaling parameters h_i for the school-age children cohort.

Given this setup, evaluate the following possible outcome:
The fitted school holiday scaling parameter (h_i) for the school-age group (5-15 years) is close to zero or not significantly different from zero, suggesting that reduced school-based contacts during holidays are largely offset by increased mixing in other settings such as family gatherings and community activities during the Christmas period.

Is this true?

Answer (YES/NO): NO